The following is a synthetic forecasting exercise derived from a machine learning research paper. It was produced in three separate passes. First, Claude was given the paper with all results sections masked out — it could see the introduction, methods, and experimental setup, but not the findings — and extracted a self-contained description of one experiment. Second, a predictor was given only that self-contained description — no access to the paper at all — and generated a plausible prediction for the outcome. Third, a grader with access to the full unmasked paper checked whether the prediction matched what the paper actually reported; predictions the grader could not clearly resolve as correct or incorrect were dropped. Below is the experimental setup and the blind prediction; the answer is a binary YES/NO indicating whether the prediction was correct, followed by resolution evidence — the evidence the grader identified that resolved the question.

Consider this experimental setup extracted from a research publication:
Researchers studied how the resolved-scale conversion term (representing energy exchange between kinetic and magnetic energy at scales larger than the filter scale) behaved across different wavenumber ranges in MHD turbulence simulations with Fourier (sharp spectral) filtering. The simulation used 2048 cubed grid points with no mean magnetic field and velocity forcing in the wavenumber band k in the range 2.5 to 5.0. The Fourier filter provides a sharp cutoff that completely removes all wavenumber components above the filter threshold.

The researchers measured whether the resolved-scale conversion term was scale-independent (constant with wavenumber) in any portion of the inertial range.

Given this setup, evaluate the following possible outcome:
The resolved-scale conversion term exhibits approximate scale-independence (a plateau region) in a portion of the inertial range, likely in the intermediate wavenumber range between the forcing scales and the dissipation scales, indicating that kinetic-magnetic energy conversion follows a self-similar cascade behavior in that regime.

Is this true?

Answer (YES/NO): YES